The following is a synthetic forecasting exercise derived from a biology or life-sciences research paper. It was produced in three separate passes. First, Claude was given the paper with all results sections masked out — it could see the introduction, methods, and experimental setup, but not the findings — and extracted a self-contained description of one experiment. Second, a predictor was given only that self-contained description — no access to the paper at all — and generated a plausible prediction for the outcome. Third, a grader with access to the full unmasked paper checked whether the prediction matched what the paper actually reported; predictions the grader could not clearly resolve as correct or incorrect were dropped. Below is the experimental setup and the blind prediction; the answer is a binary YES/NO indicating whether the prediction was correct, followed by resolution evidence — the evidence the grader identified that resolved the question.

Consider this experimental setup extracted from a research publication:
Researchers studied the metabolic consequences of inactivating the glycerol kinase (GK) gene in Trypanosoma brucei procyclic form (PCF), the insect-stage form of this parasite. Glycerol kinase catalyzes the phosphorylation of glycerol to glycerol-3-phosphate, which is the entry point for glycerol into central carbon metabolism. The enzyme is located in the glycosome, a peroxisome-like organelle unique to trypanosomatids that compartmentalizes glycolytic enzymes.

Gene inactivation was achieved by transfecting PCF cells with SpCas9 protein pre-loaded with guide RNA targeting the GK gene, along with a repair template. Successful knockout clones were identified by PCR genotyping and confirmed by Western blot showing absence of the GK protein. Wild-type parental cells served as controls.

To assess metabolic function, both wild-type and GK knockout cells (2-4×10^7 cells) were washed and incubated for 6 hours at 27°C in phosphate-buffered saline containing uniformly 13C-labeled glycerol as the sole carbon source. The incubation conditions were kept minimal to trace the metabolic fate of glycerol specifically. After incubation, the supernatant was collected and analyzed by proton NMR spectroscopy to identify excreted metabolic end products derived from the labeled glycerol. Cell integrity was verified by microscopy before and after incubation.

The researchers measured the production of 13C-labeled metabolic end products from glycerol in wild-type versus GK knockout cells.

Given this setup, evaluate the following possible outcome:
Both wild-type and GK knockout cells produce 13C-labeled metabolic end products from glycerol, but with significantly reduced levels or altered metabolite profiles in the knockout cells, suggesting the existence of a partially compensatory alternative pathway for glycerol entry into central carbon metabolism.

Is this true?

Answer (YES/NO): NO